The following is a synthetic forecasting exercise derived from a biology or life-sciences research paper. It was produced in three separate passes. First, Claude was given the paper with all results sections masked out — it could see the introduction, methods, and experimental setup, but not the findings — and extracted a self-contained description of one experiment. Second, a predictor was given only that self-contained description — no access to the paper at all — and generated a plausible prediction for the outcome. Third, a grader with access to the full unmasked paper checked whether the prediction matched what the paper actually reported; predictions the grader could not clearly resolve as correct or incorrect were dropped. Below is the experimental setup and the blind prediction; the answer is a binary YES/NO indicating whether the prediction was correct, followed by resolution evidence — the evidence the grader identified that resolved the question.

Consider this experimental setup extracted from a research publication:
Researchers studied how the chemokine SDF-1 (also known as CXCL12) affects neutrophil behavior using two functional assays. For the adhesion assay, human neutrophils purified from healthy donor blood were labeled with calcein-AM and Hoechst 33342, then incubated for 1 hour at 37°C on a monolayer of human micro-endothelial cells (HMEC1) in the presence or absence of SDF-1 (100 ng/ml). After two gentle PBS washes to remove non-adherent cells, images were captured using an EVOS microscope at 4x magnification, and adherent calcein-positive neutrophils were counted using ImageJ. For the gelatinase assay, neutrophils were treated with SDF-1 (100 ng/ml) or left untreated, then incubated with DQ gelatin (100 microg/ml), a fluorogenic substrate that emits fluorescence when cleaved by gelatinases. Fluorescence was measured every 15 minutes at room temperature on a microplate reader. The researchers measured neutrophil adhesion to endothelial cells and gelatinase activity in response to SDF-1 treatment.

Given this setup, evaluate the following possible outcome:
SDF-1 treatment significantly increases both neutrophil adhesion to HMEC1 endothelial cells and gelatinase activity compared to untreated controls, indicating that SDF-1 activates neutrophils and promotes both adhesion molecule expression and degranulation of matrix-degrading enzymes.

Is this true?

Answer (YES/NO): YES